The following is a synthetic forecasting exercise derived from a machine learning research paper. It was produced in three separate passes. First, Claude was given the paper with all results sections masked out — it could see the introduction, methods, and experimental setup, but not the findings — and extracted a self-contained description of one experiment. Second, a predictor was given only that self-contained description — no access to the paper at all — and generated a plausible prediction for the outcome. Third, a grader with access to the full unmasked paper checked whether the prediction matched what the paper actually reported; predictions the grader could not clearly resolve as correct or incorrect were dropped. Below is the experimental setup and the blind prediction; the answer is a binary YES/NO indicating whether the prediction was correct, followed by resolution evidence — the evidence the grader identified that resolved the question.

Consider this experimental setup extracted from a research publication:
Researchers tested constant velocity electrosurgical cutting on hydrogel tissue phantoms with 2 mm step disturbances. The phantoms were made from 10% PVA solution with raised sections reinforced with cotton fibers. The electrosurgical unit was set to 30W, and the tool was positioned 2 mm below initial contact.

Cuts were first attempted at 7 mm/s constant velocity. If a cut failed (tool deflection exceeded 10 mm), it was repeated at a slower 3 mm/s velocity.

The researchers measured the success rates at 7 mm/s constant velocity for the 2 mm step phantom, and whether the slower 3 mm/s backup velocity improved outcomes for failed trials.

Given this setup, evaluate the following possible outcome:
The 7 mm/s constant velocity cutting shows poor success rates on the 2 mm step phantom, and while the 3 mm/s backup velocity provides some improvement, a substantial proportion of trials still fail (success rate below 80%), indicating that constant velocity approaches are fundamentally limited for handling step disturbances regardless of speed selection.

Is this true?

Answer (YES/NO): NO